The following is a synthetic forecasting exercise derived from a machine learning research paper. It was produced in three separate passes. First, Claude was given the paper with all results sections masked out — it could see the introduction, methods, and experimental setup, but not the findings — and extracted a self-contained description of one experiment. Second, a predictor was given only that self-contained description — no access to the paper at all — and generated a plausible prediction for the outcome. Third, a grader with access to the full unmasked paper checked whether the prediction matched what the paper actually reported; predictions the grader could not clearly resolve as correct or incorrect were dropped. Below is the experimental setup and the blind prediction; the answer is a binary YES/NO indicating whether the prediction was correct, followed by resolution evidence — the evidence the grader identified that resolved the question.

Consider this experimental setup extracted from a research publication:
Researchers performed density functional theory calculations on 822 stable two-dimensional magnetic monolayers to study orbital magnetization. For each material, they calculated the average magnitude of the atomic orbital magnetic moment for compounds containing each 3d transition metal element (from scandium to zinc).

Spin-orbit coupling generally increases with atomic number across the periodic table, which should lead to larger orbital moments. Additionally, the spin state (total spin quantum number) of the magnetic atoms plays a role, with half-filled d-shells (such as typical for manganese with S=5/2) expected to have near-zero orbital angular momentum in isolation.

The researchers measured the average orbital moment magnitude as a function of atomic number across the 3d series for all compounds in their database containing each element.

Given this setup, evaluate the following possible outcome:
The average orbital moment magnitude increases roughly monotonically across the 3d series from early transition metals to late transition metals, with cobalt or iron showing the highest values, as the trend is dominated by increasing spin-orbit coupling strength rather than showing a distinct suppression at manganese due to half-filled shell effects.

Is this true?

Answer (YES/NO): NO